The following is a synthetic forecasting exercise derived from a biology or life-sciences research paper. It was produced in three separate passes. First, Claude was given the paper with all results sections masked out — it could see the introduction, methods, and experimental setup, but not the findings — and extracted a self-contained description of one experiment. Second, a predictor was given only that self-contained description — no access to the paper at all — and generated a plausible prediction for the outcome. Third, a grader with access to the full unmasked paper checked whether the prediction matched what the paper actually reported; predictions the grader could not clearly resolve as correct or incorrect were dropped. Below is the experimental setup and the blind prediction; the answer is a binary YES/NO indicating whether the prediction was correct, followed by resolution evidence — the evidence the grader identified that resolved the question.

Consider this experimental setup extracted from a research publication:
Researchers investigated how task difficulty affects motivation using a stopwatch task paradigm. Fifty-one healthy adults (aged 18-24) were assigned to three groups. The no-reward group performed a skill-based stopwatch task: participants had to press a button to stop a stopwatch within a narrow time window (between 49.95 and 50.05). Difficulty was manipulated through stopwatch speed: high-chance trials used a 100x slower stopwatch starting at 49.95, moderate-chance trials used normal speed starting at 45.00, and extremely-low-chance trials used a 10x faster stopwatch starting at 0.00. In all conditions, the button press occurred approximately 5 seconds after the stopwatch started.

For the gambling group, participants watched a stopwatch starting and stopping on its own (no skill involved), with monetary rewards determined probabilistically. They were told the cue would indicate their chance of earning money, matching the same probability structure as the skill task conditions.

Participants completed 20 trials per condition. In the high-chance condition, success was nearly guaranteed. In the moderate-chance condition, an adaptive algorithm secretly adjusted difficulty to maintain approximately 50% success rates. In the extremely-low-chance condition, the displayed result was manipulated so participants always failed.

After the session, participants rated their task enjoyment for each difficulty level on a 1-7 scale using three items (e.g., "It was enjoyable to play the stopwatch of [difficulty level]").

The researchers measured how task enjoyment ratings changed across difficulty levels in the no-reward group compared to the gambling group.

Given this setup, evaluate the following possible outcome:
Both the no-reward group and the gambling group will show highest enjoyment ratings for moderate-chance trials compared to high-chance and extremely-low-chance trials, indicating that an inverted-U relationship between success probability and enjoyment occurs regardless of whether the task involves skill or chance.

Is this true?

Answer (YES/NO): NO